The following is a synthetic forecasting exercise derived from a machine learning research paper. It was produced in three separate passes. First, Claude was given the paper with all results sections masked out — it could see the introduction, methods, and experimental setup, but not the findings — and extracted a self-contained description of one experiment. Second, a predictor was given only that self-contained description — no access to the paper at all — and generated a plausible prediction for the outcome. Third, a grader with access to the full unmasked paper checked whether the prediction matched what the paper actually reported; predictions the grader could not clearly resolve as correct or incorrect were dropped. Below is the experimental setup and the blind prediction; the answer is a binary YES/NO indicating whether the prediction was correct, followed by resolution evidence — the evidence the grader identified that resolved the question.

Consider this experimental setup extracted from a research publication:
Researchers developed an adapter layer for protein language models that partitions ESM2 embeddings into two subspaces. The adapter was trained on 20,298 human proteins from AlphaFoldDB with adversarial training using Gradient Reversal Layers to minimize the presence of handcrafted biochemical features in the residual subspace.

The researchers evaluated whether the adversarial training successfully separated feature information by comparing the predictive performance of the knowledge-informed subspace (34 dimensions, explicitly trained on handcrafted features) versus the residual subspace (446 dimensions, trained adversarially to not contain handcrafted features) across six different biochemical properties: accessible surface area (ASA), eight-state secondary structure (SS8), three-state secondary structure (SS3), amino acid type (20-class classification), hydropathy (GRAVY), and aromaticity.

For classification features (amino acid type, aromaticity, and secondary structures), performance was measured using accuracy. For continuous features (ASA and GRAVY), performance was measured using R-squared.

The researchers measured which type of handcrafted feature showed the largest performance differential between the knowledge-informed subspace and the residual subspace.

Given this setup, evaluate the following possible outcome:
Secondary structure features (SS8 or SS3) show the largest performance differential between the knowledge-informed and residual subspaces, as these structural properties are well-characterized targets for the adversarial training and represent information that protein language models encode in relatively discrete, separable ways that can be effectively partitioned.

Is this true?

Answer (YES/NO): NO